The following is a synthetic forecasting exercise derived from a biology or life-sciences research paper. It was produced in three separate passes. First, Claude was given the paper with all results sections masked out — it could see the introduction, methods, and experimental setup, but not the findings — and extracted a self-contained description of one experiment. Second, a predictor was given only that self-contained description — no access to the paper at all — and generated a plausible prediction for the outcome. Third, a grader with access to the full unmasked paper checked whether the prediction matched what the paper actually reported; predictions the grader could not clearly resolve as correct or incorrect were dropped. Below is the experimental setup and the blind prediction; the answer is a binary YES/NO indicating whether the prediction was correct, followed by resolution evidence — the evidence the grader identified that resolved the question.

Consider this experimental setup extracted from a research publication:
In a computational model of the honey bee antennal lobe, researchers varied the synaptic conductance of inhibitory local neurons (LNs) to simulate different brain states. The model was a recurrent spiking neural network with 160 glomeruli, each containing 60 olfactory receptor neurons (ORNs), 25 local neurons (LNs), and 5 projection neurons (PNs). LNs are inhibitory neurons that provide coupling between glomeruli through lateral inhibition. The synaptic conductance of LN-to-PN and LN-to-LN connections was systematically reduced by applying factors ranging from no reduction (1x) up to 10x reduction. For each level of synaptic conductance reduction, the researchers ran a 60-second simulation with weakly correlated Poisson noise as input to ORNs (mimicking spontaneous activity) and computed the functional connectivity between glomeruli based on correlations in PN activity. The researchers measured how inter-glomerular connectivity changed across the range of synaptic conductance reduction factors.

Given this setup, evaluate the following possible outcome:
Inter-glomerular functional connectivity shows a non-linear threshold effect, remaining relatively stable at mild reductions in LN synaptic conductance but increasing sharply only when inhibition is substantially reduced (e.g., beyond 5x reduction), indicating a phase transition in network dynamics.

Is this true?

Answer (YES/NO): NO